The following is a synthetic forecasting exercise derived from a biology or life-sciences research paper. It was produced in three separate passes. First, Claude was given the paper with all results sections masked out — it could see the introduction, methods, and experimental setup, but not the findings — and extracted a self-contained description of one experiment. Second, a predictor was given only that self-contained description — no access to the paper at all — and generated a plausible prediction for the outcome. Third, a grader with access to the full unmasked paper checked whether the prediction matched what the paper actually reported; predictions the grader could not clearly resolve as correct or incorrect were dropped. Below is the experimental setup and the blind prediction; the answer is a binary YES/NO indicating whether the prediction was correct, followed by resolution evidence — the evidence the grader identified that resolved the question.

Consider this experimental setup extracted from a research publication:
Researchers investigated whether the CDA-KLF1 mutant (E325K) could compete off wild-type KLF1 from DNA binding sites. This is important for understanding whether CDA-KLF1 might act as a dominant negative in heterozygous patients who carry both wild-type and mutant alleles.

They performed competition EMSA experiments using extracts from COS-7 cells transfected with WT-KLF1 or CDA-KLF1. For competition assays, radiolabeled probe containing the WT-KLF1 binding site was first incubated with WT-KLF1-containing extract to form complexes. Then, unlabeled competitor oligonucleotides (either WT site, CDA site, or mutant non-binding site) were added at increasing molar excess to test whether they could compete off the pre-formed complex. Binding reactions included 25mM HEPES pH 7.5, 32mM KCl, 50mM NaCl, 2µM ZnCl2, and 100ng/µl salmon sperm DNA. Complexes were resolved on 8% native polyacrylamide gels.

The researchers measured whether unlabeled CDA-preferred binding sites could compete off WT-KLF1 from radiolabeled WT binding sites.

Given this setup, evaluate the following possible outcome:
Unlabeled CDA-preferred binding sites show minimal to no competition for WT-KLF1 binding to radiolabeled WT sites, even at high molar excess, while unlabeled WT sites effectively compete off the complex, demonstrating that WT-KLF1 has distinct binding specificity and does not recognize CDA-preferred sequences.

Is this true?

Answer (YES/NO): YES